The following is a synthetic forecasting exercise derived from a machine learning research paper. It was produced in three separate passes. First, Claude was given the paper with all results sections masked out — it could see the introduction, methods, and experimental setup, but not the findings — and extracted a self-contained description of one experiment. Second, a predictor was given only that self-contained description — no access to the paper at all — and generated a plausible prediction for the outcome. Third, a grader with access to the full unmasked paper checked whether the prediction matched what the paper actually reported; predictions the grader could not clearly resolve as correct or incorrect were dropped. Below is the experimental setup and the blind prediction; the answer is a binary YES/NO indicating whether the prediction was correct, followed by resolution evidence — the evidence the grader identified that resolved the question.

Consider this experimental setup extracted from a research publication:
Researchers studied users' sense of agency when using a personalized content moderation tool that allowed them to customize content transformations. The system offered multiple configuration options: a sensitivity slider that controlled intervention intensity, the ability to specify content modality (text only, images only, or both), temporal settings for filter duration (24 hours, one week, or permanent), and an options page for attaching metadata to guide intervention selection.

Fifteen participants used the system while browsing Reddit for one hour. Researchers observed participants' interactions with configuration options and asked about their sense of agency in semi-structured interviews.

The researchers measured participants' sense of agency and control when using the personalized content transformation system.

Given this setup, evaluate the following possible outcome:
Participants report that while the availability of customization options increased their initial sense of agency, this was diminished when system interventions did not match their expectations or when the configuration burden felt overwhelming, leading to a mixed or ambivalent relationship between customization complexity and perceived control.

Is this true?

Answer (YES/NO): NO